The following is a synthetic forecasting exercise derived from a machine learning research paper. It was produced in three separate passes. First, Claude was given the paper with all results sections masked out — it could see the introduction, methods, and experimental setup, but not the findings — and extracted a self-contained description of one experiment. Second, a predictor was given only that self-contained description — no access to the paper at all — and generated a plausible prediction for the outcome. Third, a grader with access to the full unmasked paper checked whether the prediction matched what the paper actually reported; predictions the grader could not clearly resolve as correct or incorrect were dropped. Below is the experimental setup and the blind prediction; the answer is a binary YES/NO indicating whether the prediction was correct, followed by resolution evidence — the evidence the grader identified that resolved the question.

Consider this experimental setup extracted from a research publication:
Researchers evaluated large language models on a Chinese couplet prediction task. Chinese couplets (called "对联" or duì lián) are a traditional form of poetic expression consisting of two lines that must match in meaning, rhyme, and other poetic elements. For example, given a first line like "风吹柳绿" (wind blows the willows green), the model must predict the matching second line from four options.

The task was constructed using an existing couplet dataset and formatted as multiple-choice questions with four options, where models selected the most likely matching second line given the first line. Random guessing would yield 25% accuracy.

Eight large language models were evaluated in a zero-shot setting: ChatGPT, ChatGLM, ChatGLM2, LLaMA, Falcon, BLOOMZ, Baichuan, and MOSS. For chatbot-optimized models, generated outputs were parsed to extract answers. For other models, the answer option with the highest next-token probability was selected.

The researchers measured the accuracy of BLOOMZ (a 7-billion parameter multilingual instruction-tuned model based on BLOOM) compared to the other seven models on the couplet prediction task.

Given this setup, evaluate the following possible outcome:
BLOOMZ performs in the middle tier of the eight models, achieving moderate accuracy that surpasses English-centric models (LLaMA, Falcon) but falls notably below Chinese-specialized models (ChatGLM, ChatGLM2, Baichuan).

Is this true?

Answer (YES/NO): NO